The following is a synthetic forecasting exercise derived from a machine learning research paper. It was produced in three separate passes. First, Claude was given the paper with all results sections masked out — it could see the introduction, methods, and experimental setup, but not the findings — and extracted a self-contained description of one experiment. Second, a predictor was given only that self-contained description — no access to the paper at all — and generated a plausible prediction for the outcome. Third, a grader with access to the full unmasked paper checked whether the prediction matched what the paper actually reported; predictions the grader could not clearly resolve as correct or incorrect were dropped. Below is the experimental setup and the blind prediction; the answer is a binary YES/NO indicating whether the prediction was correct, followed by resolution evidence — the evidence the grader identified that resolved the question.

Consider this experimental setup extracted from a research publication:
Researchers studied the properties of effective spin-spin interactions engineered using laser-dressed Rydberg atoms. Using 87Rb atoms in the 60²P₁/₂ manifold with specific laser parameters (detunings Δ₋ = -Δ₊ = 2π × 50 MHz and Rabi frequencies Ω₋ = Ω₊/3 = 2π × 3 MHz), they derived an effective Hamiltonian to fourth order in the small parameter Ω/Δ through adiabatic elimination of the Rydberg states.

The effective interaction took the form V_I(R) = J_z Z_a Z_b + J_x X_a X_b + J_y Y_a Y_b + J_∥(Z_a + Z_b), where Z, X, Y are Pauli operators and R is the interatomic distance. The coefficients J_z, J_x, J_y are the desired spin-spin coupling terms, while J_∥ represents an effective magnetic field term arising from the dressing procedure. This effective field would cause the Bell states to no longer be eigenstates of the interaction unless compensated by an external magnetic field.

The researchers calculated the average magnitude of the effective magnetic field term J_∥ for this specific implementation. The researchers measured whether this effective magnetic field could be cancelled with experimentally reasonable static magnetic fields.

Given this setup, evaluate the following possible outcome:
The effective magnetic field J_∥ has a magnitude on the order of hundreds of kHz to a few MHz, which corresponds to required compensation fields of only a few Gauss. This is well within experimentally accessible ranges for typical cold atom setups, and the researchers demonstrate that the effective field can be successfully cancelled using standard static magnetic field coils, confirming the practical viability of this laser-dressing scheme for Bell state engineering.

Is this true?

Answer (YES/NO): NO